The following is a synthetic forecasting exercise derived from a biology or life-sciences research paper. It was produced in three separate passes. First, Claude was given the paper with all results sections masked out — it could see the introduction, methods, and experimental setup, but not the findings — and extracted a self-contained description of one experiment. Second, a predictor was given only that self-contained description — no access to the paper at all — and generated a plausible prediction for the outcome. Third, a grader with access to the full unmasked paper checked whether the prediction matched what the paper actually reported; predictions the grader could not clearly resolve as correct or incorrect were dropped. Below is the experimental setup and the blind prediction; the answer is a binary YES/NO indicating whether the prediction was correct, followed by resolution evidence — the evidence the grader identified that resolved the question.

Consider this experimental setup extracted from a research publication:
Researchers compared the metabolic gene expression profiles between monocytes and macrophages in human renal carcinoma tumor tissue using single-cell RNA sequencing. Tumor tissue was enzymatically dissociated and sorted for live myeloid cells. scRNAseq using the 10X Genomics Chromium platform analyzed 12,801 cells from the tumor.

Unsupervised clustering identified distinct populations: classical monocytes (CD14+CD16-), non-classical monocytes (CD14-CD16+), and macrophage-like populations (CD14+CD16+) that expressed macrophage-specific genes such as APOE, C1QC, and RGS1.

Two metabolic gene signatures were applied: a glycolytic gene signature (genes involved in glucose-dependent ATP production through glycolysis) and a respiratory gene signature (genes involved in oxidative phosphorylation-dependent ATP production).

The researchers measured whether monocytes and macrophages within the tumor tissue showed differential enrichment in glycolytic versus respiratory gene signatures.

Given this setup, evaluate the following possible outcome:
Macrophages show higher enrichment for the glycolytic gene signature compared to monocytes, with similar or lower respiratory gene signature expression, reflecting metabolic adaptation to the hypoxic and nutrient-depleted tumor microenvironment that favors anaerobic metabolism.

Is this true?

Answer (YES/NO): NO